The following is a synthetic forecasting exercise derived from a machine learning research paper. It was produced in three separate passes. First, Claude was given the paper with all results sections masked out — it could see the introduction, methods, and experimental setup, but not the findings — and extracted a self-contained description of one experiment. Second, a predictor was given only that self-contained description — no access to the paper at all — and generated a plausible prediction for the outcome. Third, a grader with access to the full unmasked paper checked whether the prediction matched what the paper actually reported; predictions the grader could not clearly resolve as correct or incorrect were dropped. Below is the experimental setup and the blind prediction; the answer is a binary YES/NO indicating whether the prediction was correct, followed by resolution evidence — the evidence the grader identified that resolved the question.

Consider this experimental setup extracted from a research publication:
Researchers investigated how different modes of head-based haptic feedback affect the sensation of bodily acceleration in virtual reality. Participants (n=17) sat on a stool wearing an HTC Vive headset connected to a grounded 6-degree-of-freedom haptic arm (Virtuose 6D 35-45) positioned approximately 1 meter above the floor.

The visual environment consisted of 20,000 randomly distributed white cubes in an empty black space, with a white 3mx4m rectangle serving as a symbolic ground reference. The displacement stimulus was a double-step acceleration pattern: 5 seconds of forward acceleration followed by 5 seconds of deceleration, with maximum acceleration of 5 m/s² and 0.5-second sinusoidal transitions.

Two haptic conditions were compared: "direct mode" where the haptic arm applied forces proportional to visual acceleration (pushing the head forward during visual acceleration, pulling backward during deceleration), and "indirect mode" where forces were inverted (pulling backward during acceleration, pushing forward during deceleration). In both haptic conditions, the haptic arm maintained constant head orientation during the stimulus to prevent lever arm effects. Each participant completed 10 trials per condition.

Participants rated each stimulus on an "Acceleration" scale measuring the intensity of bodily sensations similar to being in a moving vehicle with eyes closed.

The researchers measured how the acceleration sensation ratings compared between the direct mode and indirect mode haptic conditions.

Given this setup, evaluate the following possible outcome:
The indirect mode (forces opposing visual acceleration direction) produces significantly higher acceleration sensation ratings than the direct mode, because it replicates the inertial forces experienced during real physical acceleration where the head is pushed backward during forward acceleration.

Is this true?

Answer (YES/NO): NO